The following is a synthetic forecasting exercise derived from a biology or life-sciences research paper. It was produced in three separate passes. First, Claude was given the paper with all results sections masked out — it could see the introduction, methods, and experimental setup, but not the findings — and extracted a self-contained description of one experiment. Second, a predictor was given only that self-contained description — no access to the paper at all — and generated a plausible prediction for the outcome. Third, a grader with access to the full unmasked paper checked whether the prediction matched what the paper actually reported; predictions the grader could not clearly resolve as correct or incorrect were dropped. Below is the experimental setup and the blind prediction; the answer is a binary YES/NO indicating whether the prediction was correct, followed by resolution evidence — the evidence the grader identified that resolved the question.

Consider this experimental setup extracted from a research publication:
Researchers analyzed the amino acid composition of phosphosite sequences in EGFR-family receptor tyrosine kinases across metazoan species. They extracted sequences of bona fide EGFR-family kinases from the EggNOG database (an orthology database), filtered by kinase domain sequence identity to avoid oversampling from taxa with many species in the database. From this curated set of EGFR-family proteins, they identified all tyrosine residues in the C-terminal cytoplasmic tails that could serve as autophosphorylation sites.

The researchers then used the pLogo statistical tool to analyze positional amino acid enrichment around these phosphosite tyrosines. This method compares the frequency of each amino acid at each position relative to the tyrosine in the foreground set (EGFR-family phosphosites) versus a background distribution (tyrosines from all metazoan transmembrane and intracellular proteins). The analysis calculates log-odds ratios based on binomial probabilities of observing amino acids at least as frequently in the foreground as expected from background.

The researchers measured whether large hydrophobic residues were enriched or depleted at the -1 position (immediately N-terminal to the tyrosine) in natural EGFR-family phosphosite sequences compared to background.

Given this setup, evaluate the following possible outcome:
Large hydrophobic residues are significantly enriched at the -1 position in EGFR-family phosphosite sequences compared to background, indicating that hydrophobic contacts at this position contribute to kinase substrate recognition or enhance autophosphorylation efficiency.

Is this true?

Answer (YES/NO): NO